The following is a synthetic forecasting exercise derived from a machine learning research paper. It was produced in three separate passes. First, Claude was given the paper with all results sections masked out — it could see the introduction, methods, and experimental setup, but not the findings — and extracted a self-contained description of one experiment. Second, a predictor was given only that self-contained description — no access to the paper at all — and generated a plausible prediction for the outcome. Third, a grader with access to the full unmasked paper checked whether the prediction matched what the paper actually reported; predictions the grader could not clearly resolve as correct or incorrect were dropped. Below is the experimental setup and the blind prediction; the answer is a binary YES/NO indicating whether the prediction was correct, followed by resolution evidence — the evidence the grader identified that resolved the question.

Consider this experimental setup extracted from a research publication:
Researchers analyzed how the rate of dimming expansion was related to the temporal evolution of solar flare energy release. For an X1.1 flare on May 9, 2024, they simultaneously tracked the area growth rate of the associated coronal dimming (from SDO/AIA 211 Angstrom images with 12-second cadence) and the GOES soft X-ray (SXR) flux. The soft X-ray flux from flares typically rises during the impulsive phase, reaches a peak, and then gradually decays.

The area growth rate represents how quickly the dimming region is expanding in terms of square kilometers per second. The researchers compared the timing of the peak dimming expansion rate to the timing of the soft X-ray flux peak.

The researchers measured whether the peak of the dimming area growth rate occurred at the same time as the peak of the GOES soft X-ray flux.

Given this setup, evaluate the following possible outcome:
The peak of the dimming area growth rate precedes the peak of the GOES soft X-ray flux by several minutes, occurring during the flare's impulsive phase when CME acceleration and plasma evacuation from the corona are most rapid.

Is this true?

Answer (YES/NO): YES